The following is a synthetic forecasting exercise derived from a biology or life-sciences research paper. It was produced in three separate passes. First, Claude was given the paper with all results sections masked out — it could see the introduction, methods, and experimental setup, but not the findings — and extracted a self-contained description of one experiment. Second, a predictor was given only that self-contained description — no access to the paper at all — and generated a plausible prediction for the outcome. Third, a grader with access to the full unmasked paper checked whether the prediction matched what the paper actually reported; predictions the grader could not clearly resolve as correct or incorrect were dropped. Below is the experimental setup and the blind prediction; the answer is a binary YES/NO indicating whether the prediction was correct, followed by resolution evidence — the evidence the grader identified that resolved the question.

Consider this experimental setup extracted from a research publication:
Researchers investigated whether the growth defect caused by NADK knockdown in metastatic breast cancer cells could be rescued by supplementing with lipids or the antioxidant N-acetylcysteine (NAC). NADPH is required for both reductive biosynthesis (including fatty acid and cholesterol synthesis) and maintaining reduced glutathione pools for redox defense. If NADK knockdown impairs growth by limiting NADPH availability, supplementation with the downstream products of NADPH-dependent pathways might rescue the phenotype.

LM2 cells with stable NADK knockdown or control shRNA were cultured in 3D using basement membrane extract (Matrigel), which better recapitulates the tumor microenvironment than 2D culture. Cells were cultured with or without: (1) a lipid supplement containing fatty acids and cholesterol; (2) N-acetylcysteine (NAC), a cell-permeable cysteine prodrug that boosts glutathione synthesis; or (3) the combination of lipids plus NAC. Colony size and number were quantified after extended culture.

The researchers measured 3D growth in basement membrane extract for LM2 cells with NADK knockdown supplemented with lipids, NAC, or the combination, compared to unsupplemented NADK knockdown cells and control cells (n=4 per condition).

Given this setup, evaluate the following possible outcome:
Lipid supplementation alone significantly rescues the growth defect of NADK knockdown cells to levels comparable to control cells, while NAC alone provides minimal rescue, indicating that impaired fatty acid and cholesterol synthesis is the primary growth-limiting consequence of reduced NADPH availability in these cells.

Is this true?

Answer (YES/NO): NO